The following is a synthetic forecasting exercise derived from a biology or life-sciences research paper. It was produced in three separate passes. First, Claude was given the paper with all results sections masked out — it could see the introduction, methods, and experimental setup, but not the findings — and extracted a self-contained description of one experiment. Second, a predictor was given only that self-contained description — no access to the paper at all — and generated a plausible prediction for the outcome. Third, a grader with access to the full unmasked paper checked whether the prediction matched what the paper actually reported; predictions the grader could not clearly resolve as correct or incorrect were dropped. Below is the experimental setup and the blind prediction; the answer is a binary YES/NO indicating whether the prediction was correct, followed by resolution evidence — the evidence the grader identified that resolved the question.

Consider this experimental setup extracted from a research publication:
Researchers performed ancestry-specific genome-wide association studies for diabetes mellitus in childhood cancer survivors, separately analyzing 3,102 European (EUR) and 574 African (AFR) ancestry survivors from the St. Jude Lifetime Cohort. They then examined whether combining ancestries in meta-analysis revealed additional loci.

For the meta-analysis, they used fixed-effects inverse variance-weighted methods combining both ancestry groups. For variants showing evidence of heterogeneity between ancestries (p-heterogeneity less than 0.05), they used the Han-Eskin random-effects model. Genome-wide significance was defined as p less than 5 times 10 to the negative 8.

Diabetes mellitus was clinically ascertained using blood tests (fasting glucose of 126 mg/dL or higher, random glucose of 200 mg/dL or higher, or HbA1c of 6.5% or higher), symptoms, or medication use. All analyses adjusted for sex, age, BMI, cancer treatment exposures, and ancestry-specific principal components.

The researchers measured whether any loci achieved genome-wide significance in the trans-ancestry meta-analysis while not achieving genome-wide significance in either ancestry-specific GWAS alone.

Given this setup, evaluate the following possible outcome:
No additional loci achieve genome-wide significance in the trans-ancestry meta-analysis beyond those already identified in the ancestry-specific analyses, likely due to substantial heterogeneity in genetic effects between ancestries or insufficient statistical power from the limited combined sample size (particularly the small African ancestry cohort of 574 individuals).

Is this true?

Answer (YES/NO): NO